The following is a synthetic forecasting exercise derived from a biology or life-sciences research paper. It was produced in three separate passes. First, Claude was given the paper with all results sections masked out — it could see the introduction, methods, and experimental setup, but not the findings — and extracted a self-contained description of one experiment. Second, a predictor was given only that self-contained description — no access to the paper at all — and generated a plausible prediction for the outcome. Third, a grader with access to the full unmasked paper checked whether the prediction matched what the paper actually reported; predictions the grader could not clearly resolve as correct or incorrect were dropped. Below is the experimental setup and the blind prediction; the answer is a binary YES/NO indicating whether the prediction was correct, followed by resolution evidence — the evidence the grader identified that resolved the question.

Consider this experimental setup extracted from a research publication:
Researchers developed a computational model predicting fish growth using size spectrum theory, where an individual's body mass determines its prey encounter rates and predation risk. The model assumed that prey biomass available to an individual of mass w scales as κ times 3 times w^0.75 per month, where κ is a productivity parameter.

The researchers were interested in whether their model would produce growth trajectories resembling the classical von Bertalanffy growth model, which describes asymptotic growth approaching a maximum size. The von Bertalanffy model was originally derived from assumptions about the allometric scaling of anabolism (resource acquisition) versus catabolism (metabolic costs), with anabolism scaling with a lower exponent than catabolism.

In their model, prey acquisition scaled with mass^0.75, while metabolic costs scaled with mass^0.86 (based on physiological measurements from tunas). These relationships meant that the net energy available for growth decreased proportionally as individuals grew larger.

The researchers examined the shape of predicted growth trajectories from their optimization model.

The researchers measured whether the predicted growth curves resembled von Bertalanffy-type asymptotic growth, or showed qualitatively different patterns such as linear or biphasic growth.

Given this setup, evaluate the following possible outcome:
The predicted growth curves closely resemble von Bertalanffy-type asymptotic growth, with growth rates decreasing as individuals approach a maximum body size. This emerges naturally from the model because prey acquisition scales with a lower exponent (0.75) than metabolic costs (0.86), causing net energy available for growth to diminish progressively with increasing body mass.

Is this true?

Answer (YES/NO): YES